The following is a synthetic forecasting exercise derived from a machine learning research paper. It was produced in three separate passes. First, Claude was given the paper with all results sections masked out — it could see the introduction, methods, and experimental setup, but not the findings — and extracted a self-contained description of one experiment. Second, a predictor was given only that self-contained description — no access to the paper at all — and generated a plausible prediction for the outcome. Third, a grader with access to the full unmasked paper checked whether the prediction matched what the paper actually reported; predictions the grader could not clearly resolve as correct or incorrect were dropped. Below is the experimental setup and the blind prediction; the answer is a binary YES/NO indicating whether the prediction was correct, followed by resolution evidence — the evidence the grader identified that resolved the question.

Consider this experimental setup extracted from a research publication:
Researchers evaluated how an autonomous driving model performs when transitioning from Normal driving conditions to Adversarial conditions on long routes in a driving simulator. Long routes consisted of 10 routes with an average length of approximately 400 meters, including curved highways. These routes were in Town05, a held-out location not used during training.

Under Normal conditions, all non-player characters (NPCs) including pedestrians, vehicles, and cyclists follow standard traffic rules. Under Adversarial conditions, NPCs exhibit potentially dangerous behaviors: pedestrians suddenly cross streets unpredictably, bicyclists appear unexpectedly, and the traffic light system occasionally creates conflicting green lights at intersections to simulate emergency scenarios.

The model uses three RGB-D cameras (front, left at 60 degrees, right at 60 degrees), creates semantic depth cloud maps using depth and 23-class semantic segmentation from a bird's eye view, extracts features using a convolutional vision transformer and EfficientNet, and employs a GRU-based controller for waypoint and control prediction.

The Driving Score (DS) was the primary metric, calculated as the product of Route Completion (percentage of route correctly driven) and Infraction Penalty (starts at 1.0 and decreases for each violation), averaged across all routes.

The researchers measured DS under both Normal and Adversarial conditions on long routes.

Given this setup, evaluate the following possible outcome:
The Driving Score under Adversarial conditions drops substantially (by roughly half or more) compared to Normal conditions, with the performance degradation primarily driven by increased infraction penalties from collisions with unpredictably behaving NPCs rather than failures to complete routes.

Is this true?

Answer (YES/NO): NO